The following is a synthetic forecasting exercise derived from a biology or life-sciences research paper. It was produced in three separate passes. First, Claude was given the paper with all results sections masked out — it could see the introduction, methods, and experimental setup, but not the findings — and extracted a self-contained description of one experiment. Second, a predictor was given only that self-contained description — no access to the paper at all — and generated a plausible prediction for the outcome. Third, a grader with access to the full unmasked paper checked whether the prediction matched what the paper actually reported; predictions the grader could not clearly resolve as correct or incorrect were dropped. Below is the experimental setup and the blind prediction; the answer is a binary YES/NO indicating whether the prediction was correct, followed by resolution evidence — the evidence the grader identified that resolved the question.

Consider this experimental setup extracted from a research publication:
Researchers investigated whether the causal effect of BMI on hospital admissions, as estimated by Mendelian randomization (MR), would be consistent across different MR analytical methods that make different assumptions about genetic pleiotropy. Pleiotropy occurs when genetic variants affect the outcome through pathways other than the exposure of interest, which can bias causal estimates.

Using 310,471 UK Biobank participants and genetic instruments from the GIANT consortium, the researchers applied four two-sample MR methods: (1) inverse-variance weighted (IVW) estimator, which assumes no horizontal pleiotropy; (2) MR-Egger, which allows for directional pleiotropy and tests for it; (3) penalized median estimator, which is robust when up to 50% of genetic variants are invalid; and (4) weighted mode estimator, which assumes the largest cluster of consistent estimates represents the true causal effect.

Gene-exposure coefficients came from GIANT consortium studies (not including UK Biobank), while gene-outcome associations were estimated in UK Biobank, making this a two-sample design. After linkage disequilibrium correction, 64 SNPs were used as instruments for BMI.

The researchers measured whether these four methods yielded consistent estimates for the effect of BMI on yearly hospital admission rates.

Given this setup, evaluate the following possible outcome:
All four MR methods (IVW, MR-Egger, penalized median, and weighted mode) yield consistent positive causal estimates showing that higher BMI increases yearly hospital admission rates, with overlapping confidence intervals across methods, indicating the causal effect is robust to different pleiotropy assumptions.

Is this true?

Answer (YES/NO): NO